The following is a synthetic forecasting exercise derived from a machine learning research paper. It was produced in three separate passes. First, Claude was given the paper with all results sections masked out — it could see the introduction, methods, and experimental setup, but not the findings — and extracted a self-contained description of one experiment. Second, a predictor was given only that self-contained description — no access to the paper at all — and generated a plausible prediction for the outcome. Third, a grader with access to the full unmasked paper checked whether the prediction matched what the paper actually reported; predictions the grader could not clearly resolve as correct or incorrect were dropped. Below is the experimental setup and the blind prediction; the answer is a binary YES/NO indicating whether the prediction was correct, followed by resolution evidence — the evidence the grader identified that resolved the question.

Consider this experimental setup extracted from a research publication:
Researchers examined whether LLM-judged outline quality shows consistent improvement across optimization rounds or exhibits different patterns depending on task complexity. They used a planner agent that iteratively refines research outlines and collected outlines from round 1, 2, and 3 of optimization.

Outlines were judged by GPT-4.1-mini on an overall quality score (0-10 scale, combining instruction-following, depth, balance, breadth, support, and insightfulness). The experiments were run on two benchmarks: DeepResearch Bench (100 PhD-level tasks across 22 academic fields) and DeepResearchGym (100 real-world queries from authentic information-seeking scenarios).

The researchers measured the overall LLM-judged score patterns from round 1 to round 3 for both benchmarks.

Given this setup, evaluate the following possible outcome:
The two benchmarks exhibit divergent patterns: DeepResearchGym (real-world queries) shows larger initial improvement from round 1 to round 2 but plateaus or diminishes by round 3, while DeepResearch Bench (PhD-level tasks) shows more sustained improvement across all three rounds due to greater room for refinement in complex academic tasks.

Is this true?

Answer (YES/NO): NO